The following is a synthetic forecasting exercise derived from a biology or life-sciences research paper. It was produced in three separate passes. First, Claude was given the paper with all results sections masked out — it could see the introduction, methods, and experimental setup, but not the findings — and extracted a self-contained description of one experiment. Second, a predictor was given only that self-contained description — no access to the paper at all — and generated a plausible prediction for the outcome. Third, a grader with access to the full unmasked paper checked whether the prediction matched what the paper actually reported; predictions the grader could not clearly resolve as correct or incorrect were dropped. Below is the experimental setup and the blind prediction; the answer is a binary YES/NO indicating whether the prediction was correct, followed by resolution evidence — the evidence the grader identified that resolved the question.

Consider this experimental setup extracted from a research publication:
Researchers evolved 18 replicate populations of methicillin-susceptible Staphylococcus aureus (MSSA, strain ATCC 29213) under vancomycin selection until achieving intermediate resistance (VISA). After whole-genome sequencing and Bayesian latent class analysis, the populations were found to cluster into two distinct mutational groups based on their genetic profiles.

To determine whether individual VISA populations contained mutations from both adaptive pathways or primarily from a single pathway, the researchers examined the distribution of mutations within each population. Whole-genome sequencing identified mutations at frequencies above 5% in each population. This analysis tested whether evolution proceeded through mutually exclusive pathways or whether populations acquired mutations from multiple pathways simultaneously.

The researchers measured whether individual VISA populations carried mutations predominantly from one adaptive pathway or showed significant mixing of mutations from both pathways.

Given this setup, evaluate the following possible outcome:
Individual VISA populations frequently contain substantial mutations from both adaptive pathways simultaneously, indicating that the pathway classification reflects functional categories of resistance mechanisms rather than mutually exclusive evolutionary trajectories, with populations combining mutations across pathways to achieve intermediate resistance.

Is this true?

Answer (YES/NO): NO